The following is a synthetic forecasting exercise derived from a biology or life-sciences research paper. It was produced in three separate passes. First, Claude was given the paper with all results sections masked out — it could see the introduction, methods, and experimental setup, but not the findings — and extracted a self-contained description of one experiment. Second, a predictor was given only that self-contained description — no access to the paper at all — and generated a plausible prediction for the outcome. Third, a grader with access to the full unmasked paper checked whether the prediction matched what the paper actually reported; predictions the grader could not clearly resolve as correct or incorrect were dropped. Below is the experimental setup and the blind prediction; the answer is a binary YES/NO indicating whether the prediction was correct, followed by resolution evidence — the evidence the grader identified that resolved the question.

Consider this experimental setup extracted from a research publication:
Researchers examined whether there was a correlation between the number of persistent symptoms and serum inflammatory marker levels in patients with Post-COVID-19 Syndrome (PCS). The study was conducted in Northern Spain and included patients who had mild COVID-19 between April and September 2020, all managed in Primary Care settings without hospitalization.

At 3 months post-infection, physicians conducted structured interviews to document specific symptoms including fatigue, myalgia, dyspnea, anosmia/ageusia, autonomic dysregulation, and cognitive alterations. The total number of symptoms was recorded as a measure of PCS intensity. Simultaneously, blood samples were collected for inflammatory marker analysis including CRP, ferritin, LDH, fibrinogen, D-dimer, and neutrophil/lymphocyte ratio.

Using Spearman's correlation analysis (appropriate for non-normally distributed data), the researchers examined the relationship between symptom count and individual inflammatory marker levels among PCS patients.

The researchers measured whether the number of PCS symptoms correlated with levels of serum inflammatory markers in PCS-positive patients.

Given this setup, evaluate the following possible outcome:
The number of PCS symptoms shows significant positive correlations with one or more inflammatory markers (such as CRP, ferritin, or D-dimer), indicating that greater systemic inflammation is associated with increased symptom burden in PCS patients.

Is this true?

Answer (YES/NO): YES